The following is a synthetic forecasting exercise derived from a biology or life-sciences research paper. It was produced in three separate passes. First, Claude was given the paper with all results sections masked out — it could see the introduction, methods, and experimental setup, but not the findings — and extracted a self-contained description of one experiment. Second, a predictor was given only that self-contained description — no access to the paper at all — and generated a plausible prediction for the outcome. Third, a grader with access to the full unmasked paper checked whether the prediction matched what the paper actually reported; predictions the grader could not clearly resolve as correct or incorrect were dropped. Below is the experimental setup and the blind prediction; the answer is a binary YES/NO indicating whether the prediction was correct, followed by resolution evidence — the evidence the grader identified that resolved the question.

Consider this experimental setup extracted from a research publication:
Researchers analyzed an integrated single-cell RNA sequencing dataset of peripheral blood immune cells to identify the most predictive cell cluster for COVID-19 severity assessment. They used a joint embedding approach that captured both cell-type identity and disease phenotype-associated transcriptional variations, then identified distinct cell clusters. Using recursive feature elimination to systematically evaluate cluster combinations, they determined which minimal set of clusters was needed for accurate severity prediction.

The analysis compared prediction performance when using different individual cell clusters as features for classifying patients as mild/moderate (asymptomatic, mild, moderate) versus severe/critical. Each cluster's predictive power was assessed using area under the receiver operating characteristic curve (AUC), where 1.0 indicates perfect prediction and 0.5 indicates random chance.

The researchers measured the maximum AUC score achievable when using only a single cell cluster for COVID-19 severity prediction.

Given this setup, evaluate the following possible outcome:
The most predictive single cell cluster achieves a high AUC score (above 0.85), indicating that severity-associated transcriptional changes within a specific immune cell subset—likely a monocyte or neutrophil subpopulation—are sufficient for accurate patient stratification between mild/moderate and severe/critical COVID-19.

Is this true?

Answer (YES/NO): YES